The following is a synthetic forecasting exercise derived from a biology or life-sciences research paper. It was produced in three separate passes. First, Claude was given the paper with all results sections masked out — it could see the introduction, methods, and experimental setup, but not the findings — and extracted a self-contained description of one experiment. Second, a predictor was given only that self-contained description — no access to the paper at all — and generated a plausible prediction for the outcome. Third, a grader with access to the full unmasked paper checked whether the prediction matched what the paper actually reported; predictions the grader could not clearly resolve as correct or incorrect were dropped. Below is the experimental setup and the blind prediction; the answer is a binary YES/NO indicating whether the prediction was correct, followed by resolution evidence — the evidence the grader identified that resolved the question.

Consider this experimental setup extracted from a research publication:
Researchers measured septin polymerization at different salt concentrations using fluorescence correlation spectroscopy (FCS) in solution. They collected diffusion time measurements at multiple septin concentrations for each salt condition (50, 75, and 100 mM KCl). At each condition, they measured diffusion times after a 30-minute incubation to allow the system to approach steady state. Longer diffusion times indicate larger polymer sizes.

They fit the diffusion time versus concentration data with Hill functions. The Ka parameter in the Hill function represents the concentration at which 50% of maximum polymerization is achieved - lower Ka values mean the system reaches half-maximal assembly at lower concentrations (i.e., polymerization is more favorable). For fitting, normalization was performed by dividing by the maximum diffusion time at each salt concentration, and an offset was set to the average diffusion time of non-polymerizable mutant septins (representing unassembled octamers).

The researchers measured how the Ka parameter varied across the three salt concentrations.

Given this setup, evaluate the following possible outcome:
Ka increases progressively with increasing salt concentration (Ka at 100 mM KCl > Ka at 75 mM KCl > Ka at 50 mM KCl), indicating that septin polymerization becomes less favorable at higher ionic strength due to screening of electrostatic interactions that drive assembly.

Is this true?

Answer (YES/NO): YES